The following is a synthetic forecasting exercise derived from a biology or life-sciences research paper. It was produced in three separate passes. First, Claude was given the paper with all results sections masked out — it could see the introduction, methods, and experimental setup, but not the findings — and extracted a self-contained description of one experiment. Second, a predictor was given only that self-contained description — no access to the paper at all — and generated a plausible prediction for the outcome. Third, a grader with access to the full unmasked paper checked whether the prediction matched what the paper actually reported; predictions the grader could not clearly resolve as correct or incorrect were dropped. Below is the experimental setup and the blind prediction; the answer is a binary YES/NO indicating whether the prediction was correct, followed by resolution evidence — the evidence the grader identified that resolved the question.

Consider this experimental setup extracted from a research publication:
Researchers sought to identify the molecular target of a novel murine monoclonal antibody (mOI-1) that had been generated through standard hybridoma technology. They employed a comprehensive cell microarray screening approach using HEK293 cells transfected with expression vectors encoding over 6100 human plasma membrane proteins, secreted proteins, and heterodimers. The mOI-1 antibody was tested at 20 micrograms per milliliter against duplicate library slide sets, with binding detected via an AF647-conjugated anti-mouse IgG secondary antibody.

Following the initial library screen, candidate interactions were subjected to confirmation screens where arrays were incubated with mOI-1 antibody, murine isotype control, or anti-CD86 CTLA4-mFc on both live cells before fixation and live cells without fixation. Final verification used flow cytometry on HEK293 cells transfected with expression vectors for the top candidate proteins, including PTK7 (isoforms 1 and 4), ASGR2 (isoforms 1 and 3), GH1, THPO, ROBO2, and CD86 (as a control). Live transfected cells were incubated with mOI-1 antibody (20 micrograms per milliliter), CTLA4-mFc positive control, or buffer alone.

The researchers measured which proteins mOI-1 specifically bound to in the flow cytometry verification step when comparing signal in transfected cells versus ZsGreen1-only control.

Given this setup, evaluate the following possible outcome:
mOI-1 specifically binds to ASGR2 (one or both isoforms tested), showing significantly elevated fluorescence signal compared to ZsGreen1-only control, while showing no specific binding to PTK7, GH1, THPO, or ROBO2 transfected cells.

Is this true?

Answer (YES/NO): NO